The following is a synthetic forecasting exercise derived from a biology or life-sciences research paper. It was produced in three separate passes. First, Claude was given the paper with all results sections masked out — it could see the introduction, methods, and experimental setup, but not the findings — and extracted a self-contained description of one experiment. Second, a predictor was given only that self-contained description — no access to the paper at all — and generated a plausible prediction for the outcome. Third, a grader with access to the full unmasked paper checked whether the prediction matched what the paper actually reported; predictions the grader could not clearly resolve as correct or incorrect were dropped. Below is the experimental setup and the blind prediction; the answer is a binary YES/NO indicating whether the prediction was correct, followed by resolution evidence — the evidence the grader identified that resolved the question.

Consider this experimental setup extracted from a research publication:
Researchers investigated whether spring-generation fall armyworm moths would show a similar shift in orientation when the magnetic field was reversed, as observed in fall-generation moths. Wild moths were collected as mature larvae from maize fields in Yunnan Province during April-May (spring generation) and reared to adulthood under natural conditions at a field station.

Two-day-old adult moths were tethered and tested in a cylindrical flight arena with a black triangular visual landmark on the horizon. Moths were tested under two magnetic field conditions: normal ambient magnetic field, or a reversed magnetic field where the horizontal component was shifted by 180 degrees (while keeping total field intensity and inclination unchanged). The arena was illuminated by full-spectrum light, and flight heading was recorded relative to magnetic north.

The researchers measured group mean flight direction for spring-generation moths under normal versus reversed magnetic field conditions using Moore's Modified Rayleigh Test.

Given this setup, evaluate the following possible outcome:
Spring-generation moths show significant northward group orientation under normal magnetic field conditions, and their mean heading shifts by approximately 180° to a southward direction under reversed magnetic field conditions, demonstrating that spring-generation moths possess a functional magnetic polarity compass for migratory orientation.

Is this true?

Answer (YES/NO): NO